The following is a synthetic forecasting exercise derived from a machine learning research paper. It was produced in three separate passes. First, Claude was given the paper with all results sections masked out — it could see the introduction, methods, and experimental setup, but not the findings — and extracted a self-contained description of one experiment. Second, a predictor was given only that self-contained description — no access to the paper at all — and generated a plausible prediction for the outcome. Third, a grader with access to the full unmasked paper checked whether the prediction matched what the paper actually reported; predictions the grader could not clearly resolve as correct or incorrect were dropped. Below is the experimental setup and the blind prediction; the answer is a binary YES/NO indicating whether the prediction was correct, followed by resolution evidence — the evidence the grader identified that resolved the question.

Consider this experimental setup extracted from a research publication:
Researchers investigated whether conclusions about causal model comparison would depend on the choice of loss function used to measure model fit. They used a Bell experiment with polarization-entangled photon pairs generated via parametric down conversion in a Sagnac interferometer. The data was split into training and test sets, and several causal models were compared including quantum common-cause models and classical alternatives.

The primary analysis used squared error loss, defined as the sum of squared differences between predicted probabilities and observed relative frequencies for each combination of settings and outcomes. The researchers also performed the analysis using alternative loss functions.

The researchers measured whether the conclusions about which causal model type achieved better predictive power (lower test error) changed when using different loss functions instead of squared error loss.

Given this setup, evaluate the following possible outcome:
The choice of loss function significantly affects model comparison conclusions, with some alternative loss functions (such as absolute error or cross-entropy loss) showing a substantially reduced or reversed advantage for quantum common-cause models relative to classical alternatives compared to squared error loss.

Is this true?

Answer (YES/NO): NO